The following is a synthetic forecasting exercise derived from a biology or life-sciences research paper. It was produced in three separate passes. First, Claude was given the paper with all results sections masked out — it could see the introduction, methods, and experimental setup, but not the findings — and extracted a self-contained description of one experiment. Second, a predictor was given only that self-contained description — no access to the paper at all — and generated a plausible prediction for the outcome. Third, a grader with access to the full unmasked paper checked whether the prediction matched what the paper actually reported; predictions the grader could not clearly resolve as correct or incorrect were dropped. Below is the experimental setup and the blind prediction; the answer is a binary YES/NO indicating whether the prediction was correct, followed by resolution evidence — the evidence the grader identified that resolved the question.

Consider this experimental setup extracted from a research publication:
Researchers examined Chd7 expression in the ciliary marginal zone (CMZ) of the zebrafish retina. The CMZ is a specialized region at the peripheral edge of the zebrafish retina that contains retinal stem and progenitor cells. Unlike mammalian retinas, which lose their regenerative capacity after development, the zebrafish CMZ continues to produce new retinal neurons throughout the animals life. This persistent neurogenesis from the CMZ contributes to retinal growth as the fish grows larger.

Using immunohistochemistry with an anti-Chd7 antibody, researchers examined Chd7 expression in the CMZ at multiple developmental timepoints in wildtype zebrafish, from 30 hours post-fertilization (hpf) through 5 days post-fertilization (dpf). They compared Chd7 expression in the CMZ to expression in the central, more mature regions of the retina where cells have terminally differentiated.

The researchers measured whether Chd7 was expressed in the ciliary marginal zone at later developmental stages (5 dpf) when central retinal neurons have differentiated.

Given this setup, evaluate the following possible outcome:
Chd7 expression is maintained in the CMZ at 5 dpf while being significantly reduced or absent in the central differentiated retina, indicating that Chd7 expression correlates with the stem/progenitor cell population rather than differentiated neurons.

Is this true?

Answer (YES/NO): NO